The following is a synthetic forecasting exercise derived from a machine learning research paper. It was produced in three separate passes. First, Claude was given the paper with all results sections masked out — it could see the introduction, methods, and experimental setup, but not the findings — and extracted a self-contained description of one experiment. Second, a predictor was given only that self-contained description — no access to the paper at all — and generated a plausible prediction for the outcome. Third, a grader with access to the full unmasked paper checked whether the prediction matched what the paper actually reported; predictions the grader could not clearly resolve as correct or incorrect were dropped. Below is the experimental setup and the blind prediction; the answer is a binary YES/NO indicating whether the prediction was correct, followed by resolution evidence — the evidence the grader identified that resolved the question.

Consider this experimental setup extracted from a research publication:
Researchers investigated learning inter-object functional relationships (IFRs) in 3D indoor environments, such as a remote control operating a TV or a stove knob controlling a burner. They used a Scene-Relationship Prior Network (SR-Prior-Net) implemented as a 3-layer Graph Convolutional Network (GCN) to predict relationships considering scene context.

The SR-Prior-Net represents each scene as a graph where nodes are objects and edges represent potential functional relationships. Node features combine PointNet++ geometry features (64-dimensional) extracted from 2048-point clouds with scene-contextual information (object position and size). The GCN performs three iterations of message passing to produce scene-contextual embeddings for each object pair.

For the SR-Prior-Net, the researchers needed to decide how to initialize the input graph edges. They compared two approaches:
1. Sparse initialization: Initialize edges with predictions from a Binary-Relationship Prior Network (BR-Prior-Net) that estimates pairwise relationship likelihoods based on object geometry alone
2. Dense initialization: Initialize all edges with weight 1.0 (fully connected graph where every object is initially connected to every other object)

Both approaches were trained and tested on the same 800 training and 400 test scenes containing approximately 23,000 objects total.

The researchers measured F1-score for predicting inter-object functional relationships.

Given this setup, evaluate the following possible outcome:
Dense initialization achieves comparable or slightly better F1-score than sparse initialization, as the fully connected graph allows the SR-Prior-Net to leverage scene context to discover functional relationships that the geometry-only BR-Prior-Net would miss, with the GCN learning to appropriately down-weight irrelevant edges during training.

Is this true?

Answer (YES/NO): NO